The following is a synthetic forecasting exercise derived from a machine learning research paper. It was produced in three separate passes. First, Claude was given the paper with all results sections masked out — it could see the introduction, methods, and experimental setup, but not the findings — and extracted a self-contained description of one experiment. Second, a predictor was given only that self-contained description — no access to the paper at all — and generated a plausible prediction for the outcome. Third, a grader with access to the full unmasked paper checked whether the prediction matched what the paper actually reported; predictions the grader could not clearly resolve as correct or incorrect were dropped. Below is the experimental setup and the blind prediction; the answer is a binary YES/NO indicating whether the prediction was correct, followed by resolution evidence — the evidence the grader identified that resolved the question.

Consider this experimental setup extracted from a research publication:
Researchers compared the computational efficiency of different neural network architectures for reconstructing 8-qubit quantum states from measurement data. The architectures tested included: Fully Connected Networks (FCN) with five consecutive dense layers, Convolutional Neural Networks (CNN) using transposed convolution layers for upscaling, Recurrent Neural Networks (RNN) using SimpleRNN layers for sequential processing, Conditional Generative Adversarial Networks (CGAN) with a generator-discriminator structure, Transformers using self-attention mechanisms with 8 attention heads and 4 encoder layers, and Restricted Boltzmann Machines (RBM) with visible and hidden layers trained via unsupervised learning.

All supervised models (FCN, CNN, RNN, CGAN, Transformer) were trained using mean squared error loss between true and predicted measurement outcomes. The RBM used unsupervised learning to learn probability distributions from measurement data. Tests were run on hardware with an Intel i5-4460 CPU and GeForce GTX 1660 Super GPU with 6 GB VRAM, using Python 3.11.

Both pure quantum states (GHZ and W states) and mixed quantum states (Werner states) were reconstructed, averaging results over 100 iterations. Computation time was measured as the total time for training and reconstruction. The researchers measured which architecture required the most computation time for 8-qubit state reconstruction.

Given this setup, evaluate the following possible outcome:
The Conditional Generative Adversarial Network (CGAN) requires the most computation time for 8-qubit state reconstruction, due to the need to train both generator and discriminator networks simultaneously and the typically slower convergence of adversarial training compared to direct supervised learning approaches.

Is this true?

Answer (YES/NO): NO